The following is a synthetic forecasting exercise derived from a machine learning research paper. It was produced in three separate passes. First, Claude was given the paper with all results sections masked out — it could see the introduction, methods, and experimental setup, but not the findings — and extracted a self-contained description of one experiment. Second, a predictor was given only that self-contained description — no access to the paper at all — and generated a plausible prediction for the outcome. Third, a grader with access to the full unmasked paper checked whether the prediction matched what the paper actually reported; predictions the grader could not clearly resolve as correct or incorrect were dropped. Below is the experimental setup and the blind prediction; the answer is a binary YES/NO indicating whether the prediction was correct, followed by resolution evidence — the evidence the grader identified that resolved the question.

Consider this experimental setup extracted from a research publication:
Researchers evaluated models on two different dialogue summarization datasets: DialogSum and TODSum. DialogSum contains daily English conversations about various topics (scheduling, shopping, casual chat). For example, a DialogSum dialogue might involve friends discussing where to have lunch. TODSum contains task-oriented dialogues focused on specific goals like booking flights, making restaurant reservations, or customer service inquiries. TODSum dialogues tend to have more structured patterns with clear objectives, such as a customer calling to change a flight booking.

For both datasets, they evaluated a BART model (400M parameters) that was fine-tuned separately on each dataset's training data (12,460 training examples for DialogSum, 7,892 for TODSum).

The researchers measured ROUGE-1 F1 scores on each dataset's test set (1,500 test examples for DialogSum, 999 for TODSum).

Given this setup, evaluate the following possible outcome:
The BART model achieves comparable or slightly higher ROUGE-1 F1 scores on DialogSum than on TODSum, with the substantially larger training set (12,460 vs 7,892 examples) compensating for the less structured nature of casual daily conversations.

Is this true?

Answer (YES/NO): NO